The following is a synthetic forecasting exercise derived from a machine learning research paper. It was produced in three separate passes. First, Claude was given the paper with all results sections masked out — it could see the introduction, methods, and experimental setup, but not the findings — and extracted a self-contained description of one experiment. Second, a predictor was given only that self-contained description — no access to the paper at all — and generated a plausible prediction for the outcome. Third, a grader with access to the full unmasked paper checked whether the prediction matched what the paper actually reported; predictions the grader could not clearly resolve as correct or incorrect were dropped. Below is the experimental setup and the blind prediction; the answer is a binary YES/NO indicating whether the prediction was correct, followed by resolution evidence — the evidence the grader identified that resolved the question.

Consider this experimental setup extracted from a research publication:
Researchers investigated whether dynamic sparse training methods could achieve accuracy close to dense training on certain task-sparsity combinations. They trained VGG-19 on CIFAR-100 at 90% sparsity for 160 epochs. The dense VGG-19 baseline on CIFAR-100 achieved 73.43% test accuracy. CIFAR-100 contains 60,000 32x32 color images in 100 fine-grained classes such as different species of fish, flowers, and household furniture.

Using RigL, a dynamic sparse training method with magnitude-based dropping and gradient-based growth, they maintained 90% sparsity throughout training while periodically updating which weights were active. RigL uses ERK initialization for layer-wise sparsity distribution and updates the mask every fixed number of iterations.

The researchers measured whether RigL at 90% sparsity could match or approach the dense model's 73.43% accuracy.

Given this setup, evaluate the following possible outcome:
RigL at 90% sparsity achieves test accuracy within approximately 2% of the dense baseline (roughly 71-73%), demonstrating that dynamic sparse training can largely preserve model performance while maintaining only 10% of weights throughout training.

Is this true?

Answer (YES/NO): YES